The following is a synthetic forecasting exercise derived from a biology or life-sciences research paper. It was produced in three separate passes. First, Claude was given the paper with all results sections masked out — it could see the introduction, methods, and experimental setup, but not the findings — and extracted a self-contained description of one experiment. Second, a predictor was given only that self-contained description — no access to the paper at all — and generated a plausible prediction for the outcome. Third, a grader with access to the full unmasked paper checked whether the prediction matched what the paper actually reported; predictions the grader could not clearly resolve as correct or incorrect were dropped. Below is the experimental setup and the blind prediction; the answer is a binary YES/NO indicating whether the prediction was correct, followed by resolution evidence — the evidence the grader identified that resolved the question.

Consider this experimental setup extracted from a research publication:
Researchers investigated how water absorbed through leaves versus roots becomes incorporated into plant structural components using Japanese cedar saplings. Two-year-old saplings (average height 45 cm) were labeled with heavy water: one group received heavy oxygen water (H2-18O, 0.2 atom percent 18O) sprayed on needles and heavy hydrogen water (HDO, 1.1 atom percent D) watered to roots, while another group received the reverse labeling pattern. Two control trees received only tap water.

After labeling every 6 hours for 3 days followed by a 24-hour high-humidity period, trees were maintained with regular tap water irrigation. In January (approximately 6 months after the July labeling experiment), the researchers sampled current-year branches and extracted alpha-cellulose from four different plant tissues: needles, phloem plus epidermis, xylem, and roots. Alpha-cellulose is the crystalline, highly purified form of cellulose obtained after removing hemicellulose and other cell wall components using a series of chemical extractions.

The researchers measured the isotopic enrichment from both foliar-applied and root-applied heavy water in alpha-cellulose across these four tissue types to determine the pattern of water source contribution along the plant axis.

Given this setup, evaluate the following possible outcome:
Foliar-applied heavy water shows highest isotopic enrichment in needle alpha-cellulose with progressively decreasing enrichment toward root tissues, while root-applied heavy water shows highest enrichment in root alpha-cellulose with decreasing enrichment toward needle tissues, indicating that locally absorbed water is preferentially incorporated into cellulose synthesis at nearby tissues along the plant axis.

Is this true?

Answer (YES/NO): YES